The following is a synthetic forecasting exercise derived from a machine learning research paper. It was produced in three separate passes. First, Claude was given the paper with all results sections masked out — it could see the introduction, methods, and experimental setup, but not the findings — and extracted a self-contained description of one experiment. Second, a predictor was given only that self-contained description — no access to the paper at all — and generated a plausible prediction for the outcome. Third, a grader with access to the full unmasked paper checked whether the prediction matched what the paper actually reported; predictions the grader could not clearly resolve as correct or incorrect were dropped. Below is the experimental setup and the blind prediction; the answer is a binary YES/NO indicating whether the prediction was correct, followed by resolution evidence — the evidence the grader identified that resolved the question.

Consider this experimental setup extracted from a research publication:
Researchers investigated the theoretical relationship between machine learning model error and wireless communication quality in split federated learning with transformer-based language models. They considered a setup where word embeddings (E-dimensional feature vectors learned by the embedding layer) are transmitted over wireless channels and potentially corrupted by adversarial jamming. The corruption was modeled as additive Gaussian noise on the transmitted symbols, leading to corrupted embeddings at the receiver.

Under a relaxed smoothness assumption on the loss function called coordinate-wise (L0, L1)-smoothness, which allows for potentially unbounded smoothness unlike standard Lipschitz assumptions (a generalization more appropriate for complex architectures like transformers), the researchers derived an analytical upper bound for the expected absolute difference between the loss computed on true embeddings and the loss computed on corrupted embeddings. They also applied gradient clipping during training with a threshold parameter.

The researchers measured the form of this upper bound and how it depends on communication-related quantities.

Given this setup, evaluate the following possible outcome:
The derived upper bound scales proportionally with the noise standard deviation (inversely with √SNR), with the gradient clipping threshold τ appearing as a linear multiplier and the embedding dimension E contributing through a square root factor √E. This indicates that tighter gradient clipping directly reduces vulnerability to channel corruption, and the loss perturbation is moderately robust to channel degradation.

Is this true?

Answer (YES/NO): NO